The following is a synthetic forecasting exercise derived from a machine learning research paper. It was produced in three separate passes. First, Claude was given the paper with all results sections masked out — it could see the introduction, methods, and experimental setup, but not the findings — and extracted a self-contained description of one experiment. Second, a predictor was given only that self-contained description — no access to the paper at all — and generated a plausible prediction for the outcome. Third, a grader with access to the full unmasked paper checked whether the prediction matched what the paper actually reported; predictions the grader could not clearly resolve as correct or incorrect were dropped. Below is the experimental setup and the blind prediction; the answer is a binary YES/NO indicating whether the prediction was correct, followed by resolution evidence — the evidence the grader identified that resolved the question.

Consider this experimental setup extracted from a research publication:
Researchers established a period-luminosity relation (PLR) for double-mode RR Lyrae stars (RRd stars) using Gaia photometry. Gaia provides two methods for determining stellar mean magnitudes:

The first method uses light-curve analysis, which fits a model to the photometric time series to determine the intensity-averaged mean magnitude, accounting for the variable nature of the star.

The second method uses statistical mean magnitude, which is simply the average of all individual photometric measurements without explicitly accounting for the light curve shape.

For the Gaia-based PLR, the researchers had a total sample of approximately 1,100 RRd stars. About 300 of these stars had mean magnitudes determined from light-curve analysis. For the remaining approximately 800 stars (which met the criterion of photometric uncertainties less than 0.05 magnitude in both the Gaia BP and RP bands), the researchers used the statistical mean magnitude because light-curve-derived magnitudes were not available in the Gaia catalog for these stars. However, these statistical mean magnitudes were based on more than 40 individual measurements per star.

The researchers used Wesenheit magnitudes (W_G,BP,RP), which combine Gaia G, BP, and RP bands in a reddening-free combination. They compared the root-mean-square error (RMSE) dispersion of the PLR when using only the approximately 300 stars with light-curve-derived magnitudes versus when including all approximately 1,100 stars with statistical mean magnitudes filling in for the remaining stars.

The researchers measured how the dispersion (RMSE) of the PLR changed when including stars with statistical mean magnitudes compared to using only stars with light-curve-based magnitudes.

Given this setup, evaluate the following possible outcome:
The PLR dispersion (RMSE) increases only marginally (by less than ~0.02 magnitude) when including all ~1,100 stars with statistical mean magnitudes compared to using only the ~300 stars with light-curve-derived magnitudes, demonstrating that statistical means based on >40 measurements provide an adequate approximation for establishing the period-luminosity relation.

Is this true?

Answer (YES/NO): NO